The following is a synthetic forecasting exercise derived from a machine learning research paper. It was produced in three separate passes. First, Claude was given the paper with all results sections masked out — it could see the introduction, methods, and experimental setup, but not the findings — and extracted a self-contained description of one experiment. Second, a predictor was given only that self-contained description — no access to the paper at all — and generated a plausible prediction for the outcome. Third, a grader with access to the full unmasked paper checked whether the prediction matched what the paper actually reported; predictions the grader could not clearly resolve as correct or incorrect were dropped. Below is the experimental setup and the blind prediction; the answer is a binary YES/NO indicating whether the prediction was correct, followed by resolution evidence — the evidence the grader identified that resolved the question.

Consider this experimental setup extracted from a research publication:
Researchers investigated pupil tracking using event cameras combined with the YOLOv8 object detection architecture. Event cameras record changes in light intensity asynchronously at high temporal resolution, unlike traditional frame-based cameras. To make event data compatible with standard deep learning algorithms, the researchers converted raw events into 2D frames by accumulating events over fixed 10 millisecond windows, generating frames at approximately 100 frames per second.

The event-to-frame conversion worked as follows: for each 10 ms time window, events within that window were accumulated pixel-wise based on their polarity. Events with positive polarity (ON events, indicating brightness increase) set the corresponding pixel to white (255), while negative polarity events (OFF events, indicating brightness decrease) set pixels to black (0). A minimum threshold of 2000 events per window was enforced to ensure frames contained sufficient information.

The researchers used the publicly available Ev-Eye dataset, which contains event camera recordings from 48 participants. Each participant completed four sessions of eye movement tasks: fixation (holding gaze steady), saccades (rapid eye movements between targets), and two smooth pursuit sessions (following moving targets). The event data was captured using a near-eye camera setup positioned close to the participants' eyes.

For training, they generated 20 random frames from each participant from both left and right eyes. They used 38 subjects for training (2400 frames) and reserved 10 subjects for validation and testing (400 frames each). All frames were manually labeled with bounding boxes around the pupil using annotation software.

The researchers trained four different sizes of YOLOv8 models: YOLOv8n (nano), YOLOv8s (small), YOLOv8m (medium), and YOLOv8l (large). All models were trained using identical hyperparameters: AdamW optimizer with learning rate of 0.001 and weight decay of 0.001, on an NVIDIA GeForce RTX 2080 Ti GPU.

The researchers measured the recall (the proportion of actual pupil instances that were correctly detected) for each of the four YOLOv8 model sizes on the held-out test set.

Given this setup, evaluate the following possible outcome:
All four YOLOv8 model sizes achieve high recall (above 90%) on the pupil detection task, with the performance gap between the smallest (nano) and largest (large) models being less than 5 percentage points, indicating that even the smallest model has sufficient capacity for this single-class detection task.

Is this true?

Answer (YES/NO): YES